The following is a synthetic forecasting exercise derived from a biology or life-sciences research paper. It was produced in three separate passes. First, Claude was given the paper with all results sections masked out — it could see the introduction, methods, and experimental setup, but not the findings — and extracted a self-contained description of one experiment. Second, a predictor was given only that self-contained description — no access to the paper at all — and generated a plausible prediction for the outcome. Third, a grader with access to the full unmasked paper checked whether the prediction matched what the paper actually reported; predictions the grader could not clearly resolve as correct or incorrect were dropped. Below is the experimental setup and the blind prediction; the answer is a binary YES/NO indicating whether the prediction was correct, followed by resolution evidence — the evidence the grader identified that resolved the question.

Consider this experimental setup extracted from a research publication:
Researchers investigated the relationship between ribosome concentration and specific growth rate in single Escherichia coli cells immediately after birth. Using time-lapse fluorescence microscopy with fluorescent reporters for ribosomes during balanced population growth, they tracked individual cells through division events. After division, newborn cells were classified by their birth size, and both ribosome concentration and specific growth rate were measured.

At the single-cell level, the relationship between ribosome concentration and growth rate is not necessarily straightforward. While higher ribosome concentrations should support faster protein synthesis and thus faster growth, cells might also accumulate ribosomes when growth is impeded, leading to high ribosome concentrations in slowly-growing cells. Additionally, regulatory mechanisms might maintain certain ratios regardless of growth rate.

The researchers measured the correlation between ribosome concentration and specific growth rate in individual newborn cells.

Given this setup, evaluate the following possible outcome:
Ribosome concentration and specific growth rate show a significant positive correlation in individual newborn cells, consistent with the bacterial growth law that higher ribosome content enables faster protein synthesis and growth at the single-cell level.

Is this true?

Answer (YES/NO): YES